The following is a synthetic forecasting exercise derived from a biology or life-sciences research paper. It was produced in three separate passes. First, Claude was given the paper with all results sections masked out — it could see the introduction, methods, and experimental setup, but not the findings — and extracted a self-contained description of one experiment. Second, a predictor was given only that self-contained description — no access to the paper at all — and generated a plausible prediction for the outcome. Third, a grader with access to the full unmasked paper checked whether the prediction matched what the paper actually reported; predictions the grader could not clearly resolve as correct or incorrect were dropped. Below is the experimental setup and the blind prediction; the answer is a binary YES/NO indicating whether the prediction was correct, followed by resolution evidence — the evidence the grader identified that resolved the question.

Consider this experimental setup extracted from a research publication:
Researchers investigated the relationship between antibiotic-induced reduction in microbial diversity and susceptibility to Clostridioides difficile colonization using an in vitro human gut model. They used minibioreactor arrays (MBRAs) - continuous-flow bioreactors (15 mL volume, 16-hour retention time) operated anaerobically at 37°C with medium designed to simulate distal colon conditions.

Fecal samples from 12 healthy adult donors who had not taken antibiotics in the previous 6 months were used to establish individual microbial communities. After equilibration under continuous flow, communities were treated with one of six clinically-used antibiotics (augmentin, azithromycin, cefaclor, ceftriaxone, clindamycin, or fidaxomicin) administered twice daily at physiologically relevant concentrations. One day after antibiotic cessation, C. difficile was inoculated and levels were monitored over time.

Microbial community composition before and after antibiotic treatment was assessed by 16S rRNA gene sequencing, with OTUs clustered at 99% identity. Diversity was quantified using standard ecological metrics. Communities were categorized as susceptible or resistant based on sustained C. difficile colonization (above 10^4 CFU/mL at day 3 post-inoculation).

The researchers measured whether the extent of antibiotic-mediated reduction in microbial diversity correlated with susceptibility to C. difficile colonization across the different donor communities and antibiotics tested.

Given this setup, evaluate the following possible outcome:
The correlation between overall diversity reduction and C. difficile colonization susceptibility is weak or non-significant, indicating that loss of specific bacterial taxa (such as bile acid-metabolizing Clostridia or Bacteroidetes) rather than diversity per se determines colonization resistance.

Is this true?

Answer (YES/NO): YES